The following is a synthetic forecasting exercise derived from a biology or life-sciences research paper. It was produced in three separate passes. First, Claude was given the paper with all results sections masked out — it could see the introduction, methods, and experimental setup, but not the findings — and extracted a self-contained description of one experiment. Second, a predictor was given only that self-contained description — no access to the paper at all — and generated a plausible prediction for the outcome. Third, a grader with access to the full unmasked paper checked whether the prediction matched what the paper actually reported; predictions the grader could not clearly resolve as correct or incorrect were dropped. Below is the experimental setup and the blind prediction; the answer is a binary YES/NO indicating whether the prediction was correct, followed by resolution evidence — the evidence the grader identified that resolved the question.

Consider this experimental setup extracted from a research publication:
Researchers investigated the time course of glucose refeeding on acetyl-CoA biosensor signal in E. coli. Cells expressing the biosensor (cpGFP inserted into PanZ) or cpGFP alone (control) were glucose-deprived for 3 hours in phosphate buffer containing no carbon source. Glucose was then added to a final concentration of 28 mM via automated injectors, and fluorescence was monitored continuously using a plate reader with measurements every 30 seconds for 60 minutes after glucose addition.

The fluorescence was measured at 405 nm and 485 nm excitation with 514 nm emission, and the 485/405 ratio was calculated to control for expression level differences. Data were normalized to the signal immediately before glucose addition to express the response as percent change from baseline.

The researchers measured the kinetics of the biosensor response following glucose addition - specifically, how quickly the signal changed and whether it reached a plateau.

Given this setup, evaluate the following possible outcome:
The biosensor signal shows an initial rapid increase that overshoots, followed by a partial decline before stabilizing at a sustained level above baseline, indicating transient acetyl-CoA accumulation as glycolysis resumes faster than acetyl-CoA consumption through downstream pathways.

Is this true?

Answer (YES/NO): YES